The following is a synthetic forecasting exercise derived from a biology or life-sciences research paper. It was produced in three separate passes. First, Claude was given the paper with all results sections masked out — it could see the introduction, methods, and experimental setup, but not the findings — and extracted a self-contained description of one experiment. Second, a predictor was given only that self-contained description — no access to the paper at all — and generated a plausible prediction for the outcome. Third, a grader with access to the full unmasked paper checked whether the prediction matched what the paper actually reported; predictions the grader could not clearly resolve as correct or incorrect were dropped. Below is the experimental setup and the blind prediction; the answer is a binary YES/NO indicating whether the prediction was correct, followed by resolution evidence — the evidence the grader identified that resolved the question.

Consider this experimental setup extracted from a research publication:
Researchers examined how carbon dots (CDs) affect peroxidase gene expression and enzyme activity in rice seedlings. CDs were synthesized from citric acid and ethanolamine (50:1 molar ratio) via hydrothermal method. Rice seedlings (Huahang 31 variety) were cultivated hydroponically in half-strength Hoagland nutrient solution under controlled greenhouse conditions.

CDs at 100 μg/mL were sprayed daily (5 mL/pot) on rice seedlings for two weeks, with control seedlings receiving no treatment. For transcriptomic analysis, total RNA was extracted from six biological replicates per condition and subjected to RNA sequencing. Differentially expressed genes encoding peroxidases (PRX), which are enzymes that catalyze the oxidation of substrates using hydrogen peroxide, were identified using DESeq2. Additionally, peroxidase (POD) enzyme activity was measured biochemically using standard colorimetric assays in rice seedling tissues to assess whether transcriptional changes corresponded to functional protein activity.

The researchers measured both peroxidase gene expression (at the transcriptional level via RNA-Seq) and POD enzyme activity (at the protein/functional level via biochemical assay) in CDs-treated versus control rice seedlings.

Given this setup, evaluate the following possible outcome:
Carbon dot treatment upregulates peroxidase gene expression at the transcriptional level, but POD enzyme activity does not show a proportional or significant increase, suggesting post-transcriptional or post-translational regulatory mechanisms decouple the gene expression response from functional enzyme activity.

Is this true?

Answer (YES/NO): NO